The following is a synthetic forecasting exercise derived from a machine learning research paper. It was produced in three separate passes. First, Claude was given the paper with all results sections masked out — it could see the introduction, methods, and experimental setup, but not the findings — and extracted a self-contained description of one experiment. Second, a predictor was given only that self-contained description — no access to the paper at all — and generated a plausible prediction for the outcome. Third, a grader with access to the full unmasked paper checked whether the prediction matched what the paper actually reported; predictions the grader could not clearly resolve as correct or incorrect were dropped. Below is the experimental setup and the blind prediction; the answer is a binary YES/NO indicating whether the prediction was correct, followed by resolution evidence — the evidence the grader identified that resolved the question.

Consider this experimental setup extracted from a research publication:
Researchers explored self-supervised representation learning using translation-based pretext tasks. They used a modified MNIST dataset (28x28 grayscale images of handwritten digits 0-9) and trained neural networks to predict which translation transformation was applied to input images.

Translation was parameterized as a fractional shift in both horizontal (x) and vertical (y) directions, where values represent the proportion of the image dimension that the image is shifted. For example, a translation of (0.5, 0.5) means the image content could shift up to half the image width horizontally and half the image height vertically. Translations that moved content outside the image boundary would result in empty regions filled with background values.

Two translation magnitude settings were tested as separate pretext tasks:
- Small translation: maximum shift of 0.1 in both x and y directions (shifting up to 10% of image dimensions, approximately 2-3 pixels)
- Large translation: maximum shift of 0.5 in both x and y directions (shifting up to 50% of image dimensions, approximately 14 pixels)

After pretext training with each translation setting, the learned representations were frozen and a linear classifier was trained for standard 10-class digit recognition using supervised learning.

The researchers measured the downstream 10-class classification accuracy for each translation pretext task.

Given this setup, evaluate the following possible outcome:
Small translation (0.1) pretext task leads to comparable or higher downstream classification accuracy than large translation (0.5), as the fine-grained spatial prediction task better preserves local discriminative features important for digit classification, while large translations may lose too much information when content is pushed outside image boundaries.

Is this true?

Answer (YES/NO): NO